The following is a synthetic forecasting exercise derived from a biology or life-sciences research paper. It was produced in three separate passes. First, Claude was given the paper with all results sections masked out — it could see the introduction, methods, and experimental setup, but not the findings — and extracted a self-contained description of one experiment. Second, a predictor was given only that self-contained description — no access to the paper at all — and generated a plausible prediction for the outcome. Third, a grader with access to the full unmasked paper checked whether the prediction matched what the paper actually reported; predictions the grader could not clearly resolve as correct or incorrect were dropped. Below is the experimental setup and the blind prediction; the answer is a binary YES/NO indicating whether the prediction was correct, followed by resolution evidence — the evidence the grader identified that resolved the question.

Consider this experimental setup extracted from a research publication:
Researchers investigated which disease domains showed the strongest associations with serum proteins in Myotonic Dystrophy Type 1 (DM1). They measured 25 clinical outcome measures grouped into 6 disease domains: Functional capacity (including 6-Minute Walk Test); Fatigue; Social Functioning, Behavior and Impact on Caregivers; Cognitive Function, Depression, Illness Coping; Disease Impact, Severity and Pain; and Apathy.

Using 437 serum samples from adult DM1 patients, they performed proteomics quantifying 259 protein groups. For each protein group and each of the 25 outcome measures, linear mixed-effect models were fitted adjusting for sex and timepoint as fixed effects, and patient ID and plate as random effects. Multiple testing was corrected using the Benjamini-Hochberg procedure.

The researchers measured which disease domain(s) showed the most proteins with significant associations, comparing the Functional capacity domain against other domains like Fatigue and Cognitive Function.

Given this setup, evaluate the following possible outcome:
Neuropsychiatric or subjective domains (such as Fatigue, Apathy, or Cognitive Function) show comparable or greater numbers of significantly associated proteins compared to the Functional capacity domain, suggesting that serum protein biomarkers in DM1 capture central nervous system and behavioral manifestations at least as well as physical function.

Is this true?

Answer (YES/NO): NO